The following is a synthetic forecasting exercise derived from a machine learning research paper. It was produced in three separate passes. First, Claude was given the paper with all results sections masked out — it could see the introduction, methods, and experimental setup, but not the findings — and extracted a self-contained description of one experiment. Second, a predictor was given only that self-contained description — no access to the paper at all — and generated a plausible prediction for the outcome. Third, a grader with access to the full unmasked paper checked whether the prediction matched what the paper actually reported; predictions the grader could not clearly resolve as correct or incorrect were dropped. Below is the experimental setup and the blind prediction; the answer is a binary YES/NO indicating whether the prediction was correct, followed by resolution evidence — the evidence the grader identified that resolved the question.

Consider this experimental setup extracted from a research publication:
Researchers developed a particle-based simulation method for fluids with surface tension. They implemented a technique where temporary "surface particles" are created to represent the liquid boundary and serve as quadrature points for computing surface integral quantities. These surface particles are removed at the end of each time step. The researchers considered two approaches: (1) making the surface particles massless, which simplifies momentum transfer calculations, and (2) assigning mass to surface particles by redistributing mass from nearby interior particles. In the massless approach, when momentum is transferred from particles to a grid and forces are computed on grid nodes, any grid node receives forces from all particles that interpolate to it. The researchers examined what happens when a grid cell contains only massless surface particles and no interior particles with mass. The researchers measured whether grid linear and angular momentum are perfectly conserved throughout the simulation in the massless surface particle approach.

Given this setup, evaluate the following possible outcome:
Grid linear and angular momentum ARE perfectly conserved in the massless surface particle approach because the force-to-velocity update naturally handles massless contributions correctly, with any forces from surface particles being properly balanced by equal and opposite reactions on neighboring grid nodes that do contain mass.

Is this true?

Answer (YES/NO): NO